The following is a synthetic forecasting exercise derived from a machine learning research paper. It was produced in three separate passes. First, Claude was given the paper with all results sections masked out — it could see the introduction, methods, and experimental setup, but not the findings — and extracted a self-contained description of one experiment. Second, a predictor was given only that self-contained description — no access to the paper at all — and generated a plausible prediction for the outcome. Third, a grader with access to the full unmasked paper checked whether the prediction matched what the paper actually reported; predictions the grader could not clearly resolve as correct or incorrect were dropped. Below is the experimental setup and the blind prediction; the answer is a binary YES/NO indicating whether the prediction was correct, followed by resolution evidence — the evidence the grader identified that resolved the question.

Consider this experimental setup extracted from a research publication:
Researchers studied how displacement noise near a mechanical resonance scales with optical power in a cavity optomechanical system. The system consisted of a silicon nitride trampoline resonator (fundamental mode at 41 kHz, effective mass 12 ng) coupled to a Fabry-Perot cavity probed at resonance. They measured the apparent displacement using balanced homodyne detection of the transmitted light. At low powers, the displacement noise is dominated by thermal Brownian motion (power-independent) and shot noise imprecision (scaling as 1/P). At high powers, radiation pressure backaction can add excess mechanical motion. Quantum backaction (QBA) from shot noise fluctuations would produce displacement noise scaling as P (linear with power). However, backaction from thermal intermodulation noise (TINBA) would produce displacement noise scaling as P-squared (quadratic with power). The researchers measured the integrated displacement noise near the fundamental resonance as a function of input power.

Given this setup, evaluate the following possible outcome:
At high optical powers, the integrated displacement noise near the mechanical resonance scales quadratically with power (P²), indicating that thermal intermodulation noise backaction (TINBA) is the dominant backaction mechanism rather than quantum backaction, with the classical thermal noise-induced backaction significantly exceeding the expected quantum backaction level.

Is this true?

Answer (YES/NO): YES